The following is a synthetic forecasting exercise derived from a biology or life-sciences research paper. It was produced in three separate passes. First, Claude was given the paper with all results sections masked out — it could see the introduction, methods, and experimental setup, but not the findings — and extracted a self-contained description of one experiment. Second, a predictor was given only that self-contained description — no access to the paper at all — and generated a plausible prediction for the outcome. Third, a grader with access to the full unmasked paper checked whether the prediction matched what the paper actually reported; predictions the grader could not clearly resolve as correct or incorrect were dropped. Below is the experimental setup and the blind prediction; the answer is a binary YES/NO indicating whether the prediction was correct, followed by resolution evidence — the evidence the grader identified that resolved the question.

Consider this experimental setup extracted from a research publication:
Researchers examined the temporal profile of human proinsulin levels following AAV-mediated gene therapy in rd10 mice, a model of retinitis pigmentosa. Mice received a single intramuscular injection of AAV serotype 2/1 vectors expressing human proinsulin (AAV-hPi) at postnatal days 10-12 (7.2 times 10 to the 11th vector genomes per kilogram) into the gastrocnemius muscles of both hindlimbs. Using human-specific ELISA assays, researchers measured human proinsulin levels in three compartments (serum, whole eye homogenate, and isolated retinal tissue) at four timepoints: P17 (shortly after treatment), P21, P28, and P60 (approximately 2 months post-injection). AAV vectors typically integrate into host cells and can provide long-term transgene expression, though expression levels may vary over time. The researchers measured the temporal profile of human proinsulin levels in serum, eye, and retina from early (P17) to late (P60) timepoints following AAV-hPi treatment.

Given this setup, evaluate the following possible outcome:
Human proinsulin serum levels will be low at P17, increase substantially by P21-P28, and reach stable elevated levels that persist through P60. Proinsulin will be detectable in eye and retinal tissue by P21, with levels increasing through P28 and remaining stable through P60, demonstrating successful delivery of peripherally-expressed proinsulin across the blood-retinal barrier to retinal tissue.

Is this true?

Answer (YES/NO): NO